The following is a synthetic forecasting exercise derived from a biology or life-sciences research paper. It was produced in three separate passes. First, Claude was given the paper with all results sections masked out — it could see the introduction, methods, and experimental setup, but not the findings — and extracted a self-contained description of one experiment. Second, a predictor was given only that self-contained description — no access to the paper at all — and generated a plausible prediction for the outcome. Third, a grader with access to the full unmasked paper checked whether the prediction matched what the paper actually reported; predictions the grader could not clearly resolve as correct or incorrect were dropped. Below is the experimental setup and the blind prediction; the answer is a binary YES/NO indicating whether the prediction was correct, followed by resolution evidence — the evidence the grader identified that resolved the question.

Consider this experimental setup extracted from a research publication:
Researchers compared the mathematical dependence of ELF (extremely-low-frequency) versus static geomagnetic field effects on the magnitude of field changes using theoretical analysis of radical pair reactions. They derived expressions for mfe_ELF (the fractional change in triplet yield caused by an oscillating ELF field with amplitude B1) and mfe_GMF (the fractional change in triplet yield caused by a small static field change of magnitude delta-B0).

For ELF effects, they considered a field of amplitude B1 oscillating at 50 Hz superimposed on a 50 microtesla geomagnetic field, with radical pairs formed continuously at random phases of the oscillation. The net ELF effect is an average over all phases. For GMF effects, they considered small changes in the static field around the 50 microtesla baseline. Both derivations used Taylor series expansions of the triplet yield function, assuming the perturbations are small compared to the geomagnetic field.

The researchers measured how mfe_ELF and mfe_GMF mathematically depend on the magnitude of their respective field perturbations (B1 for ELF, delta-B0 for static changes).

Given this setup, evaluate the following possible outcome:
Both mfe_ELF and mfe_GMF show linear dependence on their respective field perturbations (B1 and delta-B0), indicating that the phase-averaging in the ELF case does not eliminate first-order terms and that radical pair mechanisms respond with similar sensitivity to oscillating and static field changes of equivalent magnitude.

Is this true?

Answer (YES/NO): NO